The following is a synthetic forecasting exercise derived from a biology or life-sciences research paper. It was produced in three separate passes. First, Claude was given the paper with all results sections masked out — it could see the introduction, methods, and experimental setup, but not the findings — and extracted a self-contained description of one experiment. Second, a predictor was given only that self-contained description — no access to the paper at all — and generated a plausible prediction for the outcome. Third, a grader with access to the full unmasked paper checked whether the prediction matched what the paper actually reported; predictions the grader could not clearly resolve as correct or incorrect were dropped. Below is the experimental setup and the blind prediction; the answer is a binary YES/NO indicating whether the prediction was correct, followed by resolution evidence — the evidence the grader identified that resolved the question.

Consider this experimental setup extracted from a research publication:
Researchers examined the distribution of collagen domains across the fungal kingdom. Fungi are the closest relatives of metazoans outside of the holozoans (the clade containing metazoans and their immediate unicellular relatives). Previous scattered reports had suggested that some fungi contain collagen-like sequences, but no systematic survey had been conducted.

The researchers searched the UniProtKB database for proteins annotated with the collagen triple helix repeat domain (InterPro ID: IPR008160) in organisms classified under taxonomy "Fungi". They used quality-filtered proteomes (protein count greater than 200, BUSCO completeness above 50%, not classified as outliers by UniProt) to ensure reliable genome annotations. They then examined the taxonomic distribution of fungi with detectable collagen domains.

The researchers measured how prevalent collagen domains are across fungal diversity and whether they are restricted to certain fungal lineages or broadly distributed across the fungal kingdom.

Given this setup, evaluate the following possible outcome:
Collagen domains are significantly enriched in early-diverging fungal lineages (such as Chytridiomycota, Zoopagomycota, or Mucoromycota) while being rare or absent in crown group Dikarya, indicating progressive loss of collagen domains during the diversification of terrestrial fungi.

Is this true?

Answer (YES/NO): NO